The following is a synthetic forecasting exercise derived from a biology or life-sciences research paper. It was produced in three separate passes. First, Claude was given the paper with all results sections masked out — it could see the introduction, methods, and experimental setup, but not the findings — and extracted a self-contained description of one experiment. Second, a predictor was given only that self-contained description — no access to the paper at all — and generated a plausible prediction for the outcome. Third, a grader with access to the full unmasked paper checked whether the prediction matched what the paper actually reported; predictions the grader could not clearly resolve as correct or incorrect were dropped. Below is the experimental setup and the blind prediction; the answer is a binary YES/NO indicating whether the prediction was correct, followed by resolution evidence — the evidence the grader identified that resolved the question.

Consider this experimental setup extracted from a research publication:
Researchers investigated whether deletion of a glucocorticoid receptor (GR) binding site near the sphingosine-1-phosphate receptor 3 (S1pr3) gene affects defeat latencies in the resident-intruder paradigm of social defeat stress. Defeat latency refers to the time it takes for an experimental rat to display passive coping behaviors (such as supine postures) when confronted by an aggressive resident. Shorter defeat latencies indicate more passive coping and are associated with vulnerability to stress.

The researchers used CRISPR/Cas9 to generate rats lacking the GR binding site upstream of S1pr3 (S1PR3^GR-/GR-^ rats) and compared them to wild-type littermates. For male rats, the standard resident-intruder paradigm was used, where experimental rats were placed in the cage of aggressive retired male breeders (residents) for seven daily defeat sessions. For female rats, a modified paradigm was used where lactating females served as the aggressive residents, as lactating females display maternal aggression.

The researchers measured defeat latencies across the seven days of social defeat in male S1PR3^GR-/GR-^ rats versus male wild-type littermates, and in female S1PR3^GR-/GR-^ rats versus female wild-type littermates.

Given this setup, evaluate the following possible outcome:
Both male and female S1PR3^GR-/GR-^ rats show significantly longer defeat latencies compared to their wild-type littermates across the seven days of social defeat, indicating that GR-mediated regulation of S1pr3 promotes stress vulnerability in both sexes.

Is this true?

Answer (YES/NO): NO